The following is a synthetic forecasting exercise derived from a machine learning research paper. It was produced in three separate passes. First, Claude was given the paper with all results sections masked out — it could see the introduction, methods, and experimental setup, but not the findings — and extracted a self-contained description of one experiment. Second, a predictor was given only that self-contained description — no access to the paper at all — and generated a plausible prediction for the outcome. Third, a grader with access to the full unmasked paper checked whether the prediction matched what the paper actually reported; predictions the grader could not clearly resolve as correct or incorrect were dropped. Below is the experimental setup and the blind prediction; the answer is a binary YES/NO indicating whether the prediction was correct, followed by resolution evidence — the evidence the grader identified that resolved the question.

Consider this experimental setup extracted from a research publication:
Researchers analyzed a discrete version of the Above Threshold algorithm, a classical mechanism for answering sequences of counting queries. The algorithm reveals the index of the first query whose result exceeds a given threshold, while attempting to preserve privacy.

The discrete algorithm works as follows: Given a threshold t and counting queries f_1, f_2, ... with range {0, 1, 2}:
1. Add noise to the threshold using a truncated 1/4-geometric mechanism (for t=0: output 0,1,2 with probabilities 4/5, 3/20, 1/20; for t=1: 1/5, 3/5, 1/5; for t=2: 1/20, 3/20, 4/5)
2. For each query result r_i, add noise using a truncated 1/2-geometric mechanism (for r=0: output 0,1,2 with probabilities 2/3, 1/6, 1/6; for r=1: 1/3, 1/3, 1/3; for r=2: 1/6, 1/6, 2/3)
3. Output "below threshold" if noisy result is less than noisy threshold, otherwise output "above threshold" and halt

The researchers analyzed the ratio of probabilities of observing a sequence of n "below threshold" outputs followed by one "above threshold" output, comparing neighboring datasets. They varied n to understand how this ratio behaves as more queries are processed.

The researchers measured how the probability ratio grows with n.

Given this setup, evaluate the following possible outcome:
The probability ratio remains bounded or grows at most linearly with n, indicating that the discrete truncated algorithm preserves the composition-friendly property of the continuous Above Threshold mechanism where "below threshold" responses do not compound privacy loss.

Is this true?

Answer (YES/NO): NO